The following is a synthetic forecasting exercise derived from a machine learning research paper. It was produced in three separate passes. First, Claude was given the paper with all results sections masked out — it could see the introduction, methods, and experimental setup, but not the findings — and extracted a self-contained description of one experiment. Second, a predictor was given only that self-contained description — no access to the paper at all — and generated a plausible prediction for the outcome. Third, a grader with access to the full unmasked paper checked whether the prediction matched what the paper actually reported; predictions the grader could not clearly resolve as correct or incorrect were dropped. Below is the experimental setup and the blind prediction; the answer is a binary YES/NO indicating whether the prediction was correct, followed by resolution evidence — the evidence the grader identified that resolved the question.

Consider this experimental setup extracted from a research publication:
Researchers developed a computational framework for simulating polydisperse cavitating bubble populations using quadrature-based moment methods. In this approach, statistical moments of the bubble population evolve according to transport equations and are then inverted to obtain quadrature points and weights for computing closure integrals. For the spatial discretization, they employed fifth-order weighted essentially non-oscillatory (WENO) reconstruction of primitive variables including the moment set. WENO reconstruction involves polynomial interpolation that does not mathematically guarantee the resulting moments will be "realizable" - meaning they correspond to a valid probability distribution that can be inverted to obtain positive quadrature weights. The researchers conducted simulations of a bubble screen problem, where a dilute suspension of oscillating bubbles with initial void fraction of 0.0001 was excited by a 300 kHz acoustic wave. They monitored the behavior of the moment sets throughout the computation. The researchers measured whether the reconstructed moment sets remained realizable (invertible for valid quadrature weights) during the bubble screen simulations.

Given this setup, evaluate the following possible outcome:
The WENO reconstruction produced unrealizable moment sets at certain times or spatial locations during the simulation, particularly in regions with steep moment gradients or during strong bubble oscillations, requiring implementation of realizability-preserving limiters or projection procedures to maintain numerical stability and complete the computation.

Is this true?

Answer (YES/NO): NO